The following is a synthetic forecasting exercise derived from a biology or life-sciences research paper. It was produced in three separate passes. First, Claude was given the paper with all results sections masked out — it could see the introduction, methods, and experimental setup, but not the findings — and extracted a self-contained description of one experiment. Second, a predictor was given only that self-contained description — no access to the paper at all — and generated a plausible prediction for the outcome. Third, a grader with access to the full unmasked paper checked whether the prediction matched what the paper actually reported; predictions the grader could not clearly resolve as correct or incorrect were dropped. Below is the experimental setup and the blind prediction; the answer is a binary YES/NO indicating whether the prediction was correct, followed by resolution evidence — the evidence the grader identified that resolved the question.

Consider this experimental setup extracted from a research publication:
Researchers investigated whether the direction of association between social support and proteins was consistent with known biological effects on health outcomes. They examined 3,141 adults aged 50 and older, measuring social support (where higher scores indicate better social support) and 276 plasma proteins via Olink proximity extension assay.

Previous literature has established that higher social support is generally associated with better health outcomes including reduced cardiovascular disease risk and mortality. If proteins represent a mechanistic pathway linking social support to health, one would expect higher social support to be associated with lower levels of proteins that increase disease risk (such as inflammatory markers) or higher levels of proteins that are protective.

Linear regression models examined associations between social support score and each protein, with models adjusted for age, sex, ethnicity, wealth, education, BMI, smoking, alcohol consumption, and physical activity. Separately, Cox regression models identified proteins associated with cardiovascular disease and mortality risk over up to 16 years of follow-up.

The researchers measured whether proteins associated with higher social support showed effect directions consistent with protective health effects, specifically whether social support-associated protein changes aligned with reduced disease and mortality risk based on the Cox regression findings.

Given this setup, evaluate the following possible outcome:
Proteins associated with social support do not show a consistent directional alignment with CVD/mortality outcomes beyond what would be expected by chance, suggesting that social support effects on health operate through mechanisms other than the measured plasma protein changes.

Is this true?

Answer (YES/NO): NO